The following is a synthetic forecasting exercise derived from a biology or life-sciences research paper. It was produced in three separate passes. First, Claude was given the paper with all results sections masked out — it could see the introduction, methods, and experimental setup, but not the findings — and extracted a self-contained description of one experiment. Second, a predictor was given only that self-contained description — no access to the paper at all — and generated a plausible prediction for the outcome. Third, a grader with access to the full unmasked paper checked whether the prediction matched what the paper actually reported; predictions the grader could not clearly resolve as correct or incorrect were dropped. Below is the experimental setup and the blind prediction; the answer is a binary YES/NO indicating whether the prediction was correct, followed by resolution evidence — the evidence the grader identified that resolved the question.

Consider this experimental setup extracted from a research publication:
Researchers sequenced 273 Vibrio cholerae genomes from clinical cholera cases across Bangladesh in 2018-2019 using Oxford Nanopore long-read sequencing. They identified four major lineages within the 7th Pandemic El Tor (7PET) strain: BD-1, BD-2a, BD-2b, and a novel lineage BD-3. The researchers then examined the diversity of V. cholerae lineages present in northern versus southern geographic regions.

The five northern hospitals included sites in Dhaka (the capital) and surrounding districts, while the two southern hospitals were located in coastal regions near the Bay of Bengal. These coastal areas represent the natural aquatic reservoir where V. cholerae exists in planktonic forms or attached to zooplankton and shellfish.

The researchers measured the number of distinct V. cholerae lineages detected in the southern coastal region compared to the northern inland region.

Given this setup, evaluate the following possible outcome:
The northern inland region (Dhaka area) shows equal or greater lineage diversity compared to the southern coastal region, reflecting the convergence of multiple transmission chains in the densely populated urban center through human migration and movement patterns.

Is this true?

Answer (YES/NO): NO